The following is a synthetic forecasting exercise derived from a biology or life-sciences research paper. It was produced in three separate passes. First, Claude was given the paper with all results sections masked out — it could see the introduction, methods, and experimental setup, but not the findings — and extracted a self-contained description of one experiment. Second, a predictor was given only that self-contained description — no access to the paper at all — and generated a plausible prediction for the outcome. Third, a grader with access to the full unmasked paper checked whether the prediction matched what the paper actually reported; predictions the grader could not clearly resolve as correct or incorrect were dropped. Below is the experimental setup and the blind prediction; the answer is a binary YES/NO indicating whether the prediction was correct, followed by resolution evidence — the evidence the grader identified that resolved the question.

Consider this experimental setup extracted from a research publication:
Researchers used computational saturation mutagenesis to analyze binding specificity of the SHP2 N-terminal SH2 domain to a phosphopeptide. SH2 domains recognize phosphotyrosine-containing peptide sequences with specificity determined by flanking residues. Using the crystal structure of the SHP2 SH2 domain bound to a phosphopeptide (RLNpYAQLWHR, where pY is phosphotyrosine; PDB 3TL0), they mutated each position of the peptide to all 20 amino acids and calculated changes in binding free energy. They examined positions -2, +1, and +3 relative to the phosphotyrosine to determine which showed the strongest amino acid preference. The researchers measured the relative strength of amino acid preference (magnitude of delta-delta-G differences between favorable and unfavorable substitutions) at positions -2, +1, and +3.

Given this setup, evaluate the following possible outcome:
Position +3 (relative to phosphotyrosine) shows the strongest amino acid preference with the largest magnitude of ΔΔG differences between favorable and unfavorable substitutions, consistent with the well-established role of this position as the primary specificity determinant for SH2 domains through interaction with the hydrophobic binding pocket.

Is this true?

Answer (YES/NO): YES